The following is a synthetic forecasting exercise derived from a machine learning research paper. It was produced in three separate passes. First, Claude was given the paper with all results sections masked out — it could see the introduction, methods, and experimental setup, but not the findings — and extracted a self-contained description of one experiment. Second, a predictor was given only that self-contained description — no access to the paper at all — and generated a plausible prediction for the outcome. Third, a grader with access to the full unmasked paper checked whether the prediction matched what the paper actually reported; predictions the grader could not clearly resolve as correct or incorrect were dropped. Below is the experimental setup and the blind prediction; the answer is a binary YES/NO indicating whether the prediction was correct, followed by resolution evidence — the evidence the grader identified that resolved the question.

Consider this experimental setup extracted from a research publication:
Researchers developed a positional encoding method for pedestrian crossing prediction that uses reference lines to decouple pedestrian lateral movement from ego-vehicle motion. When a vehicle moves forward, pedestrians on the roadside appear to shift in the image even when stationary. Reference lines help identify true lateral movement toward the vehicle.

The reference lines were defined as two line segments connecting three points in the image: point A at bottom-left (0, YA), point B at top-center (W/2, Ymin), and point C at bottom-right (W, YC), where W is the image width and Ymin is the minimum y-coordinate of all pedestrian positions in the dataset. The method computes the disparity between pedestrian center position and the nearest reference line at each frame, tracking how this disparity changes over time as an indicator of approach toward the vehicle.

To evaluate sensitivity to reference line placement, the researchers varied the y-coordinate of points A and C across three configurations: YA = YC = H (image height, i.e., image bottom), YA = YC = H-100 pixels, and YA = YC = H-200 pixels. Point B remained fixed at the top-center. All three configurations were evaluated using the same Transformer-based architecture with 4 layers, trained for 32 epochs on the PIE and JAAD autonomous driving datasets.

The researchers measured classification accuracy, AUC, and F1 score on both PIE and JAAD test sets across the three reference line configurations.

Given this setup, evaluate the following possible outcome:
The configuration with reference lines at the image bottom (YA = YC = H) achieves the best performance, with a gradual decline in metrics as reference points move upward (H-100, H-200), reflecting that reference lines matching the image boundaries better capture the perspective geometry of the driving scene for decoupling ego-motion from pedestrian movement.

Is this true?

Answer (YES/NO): NO